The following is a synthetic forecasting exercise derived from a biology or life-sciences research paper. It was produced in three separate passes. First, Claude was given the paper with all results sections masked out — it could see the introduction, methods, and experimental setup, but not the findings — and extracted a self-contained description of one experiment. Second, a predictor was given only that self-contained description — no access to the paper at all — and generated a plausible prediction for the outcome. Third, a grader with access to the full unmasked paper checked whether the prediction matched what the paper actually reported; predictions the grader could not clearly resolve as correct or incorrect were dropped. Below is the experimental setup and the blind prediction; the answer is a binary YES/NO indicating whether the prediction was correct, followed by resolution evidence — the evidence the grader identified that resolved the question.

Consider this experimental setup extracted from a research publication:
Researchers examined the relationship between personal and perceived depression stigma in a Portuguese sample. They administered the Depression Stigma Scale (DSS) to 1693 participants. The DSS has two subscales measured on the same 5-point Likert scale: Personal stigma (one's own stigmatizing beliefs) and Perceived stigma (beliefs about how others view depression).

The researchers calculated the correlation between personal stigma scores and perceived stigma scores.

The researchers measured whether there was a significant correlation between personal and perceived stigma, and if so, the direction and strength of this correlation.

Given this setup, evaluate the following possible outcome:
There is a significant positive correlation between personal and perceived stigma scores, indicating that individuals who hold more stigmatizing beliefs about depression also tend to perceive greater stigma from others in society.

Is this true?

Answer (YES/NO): NO